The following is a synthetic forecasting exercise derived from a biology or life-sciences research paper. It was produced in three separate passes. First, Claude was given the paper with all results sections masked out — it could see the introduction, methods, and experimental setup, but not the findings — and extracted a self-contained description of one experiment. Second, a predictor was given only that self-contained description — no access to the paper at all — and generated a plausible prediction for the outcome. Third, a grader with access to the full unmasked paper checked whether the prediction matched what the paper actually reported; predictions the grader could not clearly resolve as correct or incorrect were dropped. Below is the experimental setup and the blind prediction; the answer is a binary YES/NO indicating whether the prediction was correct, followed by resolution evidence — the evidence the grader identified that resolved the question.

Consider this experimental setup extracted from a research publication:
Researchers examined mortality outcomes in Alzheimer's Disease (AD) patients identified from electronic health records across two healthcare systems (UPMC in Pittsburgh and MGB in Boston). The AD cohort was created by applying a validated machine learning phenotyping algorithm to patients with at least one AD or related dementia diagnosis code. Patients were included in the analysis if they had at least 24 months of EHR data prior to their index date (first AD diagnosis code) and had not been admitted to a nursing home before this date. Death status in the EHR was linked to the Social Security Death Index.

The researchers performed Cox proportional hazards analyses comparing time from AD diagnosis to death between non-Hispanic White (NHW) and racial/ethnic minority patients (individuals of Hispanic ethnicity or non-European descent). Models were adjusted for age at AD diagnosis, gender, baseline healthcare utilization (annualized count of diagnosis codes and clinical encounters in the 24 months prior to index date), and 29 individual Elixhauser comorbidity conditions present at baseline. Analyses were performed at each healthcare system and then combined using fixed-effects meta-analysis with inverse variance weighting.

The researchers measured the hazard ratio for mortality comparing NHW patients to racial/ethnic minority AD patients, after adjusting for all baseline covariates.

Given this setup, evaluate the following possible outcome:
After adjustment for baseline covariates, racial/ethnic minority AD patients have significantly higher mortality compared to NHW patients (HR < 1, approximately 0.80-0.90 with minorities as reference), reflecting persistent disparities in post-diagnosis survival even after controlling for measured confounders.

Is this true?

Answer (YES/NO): NO